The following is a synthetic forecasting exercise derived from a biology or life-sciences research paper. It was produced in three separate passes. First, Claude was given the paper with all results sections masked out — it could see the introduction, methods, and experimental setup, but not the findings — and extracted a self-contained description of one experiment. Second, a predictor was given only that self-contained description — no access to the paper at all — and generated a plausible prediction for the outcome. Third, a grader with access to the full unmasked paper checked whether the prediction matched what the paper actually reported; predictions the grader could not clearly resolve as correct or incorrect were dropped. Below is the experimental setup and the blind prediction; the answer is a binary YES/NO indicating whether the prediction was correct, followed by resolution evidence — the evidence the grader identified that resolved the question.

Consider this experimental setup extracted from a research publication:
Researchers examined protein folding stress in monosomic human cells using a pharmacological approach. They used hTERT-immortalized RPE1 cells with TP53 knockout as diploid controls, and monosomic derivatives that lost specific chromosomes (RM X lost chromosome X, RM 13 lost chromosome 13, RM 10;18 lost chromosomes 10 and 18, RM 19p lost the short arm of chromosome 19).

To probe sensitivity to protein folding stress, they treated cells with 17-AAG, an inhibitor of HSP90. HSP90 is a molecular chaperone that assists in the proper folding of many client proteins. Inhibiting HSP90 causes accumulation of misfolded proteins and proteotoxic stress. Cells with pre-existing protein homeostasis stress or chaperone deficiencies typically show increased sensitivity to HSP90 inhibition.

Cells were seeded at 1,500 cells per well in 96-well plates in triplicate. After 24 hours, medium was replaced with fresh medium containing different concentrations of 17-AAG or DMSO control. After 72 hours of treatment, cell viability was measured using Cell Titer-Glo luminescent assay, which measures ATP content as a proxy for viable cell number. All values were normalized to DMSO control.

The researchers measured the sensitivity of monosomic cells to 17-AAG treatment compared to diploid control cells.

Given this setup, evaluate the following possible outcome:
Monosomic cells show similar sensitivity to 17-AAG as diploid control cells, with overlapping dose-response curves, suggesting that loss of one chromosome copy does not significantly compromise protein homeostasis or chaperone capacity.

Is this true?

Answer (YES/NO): YES